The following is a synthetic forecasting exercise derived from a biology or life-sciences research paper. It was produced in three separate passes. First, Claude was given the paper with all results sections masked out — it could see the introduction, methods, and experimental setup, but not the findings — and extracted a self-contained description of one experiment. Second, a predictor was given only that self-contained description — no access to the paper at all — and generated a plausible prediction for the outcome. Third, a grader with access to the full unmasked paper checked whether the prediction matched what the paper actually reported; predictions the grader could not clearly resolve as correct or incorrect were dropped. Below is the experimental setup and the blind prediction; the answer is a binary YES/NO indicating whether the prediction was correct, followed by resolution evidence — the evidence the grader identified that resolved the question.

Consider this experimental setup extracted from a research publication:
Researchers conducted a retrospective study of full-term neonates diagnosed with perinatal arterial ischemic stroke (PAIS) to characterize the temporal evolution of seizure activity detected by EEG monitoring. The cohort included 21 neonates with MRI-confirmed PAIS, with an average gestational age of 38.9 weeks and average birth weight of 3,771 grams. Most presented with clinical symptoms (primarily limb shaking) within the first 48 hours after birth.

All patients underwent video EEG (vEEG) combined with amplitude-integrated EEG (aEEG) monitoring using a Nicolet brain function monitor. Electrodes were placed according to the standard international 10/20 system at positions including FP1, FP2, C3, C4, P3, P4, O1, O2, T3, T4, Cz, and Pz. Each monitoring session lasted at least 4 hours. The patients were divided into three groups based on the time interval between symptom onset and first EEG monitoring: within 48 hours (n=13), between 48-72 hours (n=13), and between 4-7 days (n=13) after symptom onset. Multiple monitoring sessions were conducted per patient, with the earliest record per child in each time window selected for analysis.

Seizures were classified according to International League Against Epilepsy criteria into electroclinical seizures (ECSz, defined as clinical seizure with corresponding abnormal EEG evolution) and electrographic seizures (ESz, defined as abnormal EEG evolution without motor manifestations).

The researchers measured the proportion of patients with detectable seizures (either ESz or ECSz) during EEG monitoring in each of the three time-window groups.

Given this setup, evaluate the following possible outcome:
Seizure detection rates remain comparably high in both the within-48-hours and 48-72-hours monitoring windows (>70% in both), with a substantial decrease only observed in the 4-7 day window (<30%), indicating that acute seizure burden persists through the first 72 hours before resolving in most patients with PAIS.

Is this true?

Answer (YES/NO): NO